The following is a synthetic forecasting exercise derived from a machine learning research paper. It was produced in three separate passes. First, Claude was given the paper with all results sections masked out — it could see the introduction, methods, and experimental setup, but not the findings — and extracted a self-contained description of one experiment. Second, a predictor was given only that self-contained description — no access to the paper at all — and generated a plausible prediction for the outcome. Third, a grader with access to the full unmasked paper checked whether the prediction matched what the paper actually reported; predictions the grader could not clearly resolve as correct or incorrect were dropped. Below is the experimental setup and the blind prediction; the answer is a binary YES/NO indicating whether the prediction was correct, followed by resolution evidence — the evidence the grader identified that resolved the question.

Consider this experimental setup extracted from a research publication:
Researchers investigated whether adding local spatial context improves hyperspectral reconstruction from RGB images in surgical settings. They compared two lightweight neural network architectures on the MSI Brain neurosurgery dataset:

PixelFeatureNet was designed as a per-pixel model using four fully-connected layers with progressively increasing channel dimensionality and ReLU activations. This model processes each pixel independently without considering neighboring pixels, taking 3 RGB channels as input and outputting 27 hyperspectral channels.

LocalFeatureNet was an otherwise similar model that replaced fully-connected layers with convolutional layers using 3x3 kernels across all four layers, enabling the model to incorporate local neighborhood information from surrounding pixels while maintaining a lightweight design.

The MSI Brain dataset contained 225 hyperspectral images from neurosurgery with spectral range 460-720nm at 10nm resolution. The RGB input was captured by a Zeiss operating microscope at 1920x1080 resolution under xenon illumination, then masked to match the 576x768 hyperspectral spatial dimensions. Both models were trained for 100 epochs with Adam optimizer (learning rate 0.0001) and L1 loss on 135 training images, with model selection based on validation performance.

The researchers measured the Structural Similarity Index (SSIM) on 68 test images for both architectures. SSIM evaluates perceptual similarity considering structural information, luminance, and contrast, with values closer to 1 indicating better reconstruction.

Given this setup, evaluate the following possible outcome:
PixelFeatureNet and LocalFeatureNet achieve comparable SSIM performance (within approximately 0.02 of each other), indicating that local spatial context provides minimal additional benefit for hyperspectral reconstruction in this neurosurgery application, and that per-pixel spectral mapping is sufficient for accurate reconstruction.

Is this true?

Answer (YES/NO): NO